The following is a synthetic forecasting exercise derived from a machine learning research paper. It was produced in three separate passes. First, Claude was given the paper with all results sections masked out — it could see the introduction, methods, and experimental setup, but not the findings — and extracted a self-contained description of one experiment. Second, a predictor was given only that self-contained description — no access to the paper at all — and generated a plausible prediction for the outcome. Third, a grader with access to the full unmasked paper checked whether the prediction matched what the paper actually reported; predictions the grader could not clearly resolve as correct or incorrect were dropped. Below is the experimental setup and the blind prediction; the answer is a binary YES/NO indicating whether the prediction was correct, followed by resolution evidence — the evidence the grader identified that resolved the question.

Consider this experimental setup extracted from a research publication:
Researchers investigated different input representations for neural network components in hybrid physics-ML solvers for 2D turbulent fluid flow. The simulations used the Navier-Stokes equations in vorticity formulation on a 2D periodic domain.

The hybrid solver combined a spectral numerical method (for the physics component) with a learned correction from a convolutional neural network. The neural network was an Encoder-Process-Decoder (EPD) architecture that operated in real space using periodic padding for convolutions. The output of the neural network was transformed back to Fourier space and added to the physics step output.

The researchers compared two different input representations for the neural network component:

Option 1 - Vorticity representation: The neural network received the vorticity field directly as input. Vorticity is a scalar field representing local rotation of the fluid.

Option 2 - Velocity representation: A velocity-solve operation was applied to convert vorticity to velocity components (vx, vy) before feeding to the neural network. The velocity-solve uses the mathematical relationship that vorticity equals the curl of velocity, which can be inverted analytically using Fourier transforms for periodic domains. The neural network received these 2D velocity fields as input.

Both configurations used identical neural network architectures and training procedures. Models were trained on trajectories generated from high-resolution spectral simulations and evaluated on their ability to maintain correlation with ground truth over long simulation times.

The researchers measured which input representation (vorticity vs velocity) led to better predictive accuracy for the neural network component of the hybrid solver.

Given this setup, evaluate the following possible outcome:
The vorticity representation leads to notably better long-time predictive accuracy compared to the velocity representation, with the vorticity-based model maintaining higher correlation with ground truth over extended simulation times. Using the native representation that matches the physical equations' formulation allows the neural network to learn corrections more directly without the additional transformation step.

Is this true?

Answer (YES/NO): NO